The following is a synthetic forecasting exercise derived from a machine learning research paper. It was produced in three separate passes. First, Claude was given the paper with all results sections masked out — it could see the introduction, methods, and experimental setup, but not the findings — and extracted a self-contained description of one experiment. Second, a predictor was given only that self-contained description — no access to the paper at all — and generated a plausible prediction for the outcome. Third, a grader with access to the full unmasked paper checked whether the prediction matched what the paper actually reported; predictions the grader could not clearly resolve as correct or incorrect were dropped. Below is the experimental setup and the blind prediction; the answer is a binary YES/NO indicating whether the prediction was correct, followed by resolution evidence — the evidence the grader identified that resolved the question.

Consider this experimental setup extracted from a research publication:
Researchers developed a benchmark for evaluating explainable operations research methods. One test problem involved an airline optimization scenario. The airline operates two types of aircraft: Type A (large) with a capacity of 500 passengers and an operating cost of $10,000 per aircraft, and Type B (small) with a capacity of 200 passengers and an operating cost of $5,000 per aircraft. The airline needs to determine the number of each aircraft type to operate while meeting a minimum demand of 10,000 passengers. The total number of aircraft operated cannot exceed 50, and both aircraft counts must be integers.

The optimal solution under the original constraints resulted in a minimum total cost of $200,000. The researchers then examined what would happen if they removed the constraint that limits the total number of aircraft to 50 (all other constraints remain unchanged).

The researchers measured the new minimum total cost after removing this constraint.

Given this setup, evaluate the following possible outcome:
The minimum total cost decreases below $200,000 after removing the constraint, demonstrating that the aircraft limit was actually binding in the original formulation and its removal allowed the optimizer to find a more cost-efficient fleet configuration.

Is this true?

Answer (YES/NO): NO